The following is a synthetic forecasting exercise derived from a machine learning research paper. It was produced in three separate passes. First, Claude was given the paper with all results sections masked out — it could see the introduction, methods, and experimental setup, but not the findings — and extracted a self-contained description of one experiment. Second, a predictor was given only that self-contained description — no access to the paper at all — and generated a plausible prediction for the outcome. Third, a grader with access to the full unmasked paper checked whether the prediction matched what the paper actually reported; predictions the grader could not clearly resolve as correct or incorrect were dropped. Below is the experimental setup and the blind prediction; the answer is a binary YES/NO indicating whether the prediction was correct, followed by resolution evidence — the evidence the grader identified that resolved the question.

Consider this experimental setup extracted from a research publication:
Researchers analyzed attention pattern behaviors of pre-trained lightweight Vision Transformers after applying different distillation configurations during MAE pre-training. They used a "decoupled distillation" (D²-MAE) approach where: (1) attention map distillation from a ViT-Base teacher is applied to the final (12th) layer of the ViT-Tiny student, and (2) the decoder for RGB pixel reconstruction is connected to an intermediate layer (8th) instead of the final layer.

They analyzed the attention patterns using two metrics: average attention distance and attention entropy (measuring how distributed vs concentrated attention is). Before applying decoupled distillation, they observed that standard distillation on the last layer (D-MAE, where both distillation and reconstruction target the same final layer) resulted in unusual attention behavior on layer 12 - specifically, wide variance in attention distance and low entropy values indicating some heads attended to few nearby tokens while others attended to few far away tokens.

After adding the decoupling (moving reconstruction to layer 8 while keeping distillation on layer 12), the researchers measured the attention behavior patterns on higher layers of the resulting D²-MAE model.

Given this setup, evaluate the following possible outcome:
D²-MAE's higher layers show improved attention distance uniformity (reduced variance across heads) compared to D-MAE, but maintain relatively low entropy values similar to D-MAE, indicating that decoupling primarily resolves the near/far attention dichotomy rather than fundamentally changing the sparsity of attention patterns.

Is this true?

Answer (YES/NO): NO